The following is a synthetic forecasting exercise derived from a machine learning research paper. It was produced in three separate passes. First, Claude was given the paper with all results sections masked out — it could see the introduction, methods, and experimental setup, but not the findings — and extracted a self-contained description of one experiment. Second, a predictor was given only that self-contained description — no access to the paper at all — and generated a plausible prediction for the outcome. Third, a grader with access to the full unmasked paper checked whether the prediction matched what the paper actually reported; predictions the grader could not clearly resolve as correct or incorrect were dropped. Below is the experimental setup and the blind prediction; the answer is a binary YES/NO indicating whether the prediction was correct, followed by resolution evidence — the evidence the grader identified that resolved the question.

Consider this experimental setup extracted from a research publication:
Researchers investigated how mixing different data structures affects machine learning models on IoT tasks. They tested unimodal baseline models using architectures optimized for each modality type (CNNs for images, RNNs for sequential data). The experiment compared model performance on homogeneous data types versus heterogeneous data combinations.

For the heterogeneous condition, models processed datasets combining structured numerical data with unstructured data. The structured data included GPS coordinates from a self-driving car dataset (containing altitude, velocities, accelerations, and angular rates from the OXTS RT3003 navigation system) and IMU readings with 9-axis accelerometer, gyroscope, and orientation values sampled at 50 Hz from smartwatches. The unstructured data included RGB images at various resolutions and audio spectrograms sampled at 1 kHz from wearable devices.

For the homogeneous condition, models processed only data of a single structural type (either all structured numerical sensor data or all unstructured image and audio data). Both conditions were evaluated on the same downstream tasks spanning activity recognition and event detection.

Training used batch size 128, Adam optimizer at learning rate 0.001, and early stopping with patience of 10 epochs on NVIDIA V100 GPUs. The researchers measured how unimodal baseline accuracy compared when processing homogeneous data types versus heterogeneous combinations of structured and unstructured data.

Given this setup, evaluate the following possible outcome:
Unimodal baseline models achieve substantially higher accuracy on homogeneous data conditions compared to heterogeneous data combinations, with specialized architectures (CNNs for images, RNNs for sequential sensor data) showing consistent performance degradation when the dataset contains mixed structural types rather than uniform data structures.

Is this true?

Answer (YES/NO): YES